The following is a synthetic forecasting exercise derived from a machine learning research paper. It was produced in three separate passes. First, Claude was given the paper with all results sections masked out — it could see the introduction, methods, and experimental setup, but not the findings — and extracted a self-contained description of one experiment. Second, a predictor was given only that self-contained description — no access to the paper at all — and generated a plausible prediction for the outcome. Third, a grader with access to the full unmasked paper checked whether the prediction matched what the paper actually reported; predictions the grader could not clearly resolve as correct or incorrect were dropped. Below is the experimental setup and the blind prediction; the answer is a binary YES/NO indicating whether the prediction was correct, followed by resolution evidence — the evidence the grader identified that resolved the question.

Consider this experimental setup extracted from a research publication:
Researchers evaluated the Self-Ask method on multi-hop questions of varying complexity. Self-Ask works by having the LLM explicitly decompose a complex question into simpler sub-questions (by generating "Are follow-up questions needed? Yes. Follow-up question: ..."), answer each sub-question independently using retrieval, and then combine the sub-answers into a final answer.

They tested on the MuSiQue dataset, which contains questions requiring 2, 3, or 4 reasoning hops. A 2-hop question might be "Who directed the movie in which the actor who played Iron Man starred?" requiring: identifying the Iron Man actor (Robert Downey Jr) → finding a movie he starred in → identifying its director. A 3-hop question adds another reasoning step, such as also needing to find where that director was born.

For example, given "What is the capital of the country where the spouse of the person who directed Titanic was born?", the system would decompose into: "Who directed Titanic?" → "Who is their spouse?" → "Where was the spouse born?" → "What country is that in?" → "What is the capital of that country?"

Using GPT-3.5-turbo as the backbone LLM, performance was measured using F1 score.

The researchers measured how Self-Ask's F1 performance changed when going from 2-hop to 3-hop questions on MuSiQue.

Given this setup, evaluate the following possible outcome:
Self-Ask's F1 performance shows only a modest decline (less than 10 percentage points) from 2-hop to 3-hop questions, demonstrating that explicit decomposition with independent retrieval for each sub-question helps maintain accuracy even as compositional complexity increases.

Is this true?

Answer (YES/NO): NO